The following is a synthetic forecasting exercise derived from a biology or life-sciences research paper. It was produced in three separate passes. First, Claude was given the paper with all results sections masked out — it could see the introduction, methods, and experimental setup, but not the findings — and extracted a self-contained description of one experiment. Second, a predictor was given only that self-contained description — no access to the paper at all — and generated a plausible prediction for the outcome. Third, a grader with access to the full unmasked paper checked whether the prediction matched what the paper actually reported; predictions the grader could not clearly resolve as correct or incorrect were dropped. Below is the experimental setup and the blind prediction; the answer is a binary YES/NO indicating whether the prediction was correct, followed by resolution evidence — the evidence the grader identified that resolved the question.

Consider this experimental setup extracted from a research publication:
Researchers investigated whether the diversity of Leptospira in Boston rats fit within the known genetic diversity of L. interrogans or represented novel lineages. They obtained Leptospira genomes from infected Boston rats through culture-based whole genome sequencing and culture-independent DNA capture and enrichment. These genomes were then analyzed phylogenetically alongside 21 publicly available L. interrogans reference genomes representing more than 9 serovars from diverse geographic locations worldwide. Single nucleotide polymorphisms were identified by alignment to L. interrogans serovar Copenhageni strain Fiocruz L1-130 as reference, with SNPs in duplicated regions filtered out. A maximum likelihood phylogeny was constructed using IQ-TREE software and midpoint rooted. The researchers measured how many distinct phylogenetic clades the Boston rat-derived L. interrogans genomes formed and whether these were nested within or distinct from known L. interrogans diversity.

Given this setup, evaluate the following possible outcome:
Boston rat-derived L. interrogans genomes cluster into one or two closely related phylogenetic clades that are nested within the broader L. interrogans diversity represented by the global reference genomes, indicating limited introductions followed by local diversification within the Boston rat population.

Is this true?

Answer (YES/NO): NO